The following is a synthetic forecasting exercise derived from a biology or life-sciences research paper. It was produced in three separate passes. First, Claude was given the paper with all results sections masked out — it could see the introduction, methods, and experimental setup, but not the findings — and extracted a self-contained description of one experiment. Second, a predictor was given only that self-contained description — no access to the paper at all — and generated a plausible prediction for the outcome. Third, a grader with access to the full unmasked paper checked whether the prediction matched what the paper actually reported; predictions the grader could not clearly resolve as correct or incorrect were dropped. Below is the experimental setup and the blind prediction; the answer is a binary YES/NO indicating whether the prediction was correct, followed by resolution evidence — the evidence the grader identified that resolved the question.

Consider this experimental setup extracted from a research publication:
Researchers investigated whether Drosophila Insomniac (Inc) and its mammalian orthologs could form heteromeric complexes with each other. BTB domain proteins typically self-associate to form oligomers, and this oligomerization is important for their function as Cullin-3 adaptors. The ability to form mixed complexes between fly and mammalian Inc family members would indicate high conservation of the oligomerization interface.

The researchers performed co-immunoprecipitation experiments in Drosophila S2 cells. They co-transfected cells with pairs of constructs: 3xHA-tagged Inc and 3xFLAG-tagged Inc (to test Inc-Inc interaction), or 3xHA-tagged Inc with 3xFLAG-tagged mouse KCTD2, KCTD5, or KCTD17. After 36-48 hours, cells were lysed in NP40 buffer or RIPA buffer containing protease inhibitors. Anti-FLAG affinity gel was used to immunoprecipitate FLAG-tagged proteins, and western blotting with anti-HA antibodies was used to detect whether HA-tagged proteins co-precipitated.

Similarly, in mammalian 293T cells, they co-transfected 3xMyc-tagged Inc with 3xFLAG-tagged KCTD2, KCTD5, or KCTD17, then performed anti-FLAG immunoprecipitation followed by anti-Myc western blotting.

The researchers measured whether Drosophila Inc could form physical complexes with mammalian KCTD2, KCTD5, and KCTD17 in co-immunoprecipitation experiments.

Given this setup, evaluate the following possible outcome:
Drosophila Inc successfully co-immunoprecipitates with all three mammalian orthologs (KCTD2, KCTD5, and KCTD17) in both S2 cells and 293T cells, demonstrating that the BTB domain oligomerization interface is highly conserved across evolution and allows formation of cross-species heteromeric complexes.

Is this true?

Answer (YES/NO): YES